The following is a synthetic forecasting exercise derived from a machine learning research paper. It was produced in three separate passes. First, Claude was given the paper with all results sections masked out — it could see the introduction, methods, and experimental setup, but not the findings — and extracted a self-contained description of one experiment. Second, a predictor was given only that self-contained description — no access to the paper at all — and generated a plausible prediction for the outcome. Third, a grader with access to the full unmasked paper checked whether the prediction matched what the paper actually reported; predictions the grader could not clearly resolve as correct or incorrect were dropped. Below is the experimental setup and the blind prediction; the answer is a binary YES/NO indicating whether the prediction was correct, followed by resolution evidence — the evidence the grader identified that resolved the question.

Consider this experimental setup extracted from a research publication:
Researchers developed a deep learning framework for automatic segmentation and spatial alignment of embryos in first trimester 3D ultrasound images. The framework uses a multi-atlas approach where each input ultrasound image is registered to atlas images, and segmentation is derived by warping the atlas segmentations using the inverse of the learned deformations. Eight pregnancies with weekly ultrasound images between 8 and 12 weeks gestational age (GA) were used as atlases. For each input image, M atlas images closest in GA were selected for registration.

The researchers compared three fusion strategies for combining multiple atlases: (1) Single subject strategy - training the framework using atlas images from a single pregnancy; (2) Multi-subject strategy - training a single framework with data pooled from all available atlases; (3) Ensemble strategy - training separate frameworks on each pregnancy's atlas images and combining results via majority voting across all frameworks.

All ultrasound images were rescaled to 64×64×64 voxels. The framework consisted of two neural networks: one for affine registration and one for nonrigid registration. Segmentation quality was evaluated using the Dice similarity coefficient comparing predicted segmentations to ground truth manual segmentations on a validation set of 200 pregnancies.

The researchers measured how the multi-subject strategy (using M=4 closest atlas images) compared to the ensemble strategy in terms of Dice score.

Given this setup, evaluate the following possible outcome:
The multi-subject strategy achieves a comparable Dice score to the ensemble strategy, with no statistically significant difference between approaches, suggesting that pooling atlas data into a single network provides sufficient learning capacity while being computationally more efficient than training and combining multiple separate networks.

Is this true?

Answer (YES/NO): YES